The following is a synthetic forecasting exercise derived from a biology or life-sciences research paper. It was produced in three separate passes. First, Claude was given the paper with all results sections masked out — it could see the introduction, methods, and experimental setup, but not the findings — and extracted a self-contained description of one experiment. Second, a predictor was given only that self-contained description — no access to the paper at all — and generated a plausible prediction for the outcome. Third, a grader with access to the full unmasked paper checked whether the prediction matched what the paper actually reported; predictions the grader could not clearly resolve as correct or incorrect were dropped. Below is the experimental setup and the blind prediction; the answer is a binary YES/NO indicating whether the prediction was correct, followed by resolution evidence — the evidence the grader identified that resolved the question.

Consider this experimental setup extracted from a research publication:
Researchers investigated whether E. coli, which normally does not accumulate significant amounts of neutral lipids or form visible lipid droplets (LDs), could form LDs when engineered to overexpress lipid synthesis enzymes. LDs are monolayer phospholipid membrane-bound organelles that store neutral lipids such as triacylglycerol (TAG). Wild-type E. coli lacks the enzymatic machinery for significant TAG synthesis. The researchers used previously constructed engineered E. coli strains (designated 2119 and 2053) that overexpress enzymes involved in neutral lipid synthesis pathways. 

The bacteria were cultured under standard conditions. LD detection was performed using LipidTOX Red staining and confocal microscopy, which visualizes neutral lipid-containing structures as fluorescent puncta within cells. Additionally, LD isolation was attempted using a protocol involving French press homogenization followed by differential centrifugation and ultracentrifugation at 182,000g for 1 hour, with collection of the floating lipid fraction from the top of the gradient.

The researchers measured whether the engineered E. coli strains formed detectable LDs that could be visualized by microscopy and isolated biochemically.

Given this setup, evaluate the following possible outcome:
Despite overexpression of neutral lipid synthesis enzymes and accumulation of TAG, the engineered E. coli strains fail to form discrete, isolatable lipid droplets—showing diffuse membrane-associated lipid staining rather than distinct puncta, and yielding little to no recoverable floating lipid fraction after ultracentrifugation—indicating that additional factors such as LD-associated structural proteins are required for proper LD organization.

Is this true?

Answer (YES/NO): NO